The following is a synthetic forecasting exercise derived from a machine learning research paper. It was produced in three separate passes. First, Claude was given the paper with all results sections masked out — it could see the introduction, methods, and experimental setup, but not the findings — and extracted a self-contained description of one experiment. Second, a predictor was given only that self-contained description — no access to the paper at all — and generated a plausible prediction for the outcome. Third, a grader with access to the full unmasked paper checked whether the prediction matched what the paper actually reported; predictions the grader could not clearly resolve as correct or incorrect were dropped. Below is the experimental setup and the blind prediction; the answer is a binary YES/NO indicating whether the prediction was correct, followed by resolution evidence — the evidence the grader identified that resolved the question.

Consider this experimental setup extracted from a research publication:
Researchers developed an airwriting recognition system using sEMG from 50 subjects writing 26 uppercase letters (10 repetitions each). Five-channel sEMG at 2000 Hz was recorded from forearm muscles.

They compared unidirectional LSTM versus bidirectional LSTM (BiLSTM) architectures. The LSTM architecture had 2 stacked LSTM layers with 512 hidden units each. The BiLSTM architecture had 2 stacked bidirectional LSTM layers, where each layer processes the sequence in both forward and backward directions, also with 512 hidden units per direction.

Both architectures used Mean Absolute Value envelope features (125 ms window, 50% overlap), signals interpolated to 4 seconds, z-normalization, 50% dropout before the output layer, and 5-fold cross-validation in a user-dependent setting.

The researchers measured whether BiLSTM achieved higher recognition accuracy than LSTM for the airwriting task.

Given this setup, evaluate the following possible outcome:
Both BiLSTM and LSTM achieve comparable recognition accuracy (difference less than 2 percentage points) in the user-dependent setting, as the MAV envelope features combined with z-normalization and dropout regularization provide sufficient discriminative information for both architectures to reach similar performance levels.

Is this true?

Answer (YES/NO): YES